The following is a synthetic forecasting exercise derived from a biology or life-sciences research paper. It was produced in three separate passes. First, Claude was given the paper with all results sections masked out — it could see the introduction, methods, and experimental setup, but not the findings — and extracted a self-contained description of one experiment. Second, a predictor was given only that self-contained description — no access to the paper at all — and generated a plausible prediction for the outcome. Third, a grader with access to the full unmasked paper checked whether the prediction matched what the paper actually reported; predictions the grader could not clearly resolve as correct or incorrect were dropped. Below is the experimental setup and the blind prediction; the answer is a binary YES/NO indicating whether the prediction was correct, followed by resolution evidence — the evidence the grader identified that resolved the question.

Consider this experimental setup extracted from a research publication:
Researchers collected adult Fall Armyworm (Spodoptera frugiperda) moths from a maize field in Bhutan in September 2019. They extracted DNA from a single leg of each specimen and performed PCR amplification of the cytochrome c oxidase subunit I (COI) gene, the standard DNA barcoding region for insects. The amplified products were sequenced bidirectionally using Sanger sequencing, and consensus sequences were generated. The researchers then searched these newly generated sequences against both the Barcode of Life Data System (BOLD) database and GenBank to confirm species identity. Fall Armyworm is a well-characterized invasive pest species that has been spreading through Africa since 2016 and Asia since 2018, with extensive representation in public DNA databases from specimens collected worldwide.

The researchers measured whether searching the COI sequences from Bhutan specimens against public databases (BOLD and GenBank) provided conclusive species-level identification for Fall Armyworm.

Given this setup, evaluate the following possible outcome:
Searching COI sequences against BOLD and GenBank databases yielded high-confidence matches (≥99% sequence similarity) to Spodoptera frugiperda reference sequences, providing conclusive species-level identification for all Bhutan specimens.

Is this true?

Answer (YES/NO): NO